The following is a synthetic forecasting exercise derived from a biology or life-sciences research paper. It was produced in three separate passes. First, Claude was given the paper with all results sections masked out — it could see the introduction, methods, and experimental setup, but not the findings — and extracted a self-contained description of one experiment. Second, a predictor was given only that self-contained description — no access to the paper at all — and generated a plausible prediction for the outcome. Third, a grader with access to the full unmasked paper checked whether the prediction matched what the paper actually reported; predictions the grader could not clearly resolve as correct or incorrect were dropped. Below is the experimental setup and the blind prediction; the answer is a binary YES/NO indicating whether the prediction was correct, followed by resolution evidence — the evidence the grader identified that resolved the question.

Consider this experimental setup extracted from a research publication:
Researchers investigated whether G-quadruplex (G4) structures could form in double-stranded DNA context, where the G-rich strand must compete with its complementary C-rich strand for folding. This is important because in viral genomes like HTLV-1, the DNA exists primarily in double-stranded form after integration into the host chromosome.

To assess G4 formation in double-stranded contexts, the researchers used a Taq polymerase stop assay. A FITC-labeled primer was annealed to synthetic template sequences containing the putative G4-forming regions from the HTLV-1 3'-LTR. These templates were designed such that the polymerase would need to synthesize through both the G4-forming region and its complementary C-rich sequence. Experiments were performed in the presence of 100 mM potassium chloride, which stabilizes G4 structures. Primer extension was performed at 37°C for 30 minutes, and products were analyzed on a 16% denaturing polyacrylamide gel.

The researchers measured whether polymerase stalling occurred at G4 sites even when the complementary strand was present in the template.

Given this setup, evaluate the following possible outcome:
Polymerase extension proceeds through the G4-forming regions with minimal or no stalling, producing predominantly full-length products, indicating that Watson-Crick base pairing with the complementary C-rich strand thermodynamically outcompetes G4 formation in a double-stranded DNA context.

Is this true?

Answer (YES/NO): NO